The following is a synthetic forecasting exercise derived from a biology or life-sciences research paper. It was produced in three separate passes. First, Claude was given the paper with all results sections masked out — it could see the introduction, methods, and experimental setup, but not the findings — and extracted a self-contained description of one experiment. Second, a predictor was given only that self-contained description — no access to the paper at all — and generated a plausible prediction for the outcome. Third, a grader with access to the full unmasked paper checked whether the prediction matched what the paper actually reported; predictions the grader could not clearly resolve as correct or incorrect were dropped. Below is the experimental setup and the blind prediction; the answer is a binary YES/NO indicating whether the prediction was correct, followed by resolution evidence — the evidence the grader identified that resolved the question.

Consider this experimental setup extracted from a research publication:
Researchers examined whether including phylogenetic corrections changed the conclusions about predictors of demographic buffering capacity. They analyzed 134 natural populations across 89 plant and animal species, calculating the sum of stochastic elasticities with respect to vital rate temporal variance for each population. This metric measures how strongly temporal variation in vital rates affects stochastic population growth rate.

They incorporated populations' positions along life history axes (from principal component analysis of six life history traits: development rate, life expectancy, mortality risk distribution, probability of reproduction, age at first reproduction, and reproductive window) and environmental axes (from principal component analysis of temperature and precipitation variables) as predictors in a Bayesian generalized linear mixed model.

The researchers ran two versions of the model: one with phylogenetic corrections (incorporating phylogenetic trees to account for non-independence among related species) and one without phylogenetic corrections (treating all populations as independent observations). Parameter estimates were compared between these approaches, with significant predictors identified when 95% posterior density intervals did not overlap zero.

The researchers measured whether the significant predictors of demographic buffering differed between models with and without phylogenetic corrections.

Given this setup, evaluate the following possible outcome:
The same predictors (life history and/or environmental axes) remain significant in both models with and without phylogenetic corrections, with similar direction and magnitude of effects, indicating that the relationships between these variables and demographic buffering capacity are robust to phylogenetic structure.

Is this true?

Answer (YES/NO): NO